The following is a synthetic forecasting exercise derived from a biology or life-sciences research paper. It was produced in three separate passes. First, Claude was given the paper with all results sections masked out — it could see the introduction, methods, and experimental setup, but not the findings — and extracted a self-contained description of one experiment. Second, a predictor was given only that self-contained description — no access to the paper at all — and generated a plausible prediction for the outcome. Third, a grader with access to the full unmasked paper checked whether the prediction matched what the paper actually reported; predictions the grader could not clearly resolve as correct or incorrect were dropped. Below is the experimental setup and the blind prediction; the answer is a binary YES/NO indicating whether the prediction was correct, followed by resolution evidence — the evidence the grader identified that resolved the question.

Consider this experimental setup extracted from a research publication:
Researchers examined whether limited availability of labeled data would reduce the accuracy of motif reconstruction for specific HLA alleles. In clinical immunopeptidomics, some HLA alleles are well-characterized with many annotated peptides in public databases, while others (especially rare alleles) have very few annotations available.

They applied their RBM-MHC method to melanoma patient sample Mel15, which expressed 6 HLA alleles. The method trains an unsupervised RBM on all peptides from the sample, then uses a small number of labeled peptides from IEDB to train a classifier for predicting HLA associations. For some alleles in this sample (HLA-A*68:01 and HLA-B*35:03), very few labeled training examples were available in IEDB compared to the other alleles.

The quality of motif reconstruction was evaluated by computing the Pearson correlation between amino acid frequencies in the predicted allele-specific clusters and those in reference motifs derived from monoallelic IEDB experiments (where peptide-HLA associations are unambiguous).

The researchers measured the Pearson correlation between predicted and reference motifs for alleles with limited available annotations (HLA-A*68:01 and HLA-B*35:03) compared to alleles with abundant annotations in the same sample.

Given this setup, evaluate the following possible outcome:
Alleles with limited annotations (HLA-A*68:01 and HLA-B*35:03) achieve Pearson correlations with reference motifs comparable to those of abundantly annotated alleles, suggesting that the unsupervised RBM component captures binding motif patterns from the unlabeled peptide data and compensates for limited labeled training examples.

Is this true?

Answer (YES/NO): NO